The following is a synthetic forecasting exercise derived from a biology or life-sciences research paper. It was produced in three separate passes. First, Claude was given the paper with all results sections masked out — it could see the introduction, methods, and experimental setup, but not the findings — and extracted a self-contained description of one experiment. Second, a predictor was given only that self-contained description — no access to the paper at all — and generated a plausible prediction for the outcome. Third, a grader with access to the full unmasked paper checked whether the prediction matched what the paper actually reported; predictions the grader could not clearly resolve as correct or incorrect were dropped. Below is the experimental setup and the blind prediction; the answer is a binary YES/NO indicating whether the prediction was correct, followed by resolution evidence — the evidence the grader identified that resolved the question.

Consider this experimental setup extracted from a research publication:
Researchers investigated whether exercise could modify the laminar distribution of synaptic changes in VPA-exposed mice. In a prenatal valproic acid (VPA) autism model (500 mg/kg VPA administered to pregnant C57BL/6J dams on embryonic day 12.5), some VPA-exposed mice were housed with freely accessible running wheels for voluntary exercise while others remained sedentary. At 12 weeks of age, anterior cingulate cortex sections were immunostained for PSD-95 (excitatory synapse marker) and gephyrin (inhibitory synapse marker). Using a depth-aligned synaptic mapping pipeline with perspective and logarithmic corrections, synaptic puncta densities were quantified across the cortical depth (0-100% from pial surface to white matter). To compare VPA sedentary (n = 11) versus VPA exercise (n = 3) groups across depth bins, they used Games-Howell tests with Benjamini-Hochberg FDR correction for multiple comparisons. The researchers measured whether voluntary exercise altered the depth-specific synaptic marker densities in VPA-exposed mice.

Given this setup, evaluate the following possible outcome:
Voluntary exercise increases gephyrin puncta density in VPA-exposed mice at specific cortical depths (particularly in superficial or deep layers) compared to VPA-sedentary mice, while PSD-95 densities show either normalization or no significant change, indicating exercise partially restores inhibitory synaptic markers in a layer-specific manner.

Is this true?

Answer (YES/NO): NO